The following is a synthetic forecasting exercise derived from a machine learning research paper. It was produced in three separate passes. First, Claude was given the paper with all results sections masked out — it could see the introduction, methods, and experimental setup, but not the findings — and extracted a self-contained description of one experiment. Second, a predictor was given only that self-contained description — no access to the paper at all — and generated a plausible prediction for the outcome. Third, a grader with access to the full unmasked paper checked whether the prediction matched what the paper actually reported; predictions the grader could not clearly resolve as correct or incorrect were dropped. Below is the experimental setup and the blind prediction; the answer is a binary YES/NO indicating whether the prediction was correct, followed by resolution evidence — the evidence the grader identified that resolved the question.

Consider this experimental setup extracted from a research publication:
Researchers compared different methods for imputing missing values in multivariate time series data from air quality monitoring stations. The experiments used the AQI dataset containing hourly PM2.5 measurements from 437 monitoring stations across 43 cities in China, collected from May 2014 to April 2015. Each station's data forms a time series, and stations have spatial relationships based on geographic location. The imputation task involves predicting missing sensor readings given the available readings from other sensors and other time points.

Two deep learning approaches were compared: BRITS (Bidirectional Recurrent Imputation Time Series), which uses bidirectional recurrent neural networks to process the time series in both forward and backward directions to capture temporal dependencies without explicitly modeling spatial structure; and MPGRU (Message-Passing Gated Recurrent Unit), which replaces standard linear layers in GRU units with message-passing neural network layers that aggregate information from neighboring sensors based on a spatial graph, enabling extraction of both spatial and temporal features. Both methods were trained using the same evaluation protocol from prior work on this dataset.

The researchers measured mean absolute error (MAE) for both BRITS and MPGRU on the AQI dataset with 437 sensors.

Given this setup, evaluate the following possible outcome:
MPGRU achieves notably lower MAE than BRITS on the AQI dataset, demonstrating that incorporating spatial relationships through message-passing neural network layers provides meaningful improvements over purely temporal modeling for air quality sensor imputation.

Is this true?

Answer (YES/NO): YES